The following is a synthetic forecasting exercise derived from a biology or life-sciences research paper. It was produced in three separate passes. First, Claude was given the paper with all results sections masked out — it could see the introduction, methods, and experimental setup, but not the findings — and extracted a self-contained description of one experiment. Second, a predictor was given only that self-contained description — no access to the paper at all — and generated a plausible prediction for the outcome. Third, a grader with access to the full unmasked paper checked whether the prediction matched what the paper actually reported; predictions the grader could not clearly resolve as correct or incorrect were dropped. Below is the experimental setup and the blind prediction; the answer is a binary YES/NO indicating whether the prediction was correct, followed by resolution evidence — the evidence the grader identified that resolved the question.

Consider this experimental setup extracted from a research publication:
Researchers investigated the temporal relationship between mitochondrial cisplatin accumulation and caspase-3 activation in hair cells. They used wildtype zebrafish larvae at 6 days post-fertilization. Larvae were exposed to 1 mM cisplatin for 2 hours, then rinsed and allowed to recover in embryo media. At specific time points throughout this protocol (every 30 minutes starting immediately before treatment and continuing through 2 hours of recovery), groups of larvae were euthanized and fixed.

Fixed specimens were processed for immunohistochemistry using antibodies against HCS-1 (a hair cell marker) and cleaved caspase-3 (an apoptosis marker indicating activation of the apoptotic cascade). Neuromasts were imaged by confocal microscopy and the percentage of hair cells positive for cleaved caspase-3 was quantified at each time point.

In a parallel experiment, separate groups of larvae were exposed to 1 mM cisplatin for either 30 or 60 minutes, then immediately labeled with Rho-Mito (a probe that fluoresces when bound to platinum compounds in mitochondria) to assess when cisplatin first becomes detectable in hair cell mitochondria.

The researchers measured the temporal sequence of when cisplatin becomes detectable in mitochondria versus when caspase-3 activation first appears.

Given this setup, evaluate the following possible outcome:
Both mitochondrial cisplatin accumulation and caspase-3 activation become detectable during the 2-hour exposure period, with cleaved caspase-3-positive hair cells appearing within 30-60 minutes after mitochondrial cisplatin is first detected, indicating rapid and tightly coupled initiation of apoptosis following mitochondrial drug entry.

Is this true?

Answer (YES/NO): YES